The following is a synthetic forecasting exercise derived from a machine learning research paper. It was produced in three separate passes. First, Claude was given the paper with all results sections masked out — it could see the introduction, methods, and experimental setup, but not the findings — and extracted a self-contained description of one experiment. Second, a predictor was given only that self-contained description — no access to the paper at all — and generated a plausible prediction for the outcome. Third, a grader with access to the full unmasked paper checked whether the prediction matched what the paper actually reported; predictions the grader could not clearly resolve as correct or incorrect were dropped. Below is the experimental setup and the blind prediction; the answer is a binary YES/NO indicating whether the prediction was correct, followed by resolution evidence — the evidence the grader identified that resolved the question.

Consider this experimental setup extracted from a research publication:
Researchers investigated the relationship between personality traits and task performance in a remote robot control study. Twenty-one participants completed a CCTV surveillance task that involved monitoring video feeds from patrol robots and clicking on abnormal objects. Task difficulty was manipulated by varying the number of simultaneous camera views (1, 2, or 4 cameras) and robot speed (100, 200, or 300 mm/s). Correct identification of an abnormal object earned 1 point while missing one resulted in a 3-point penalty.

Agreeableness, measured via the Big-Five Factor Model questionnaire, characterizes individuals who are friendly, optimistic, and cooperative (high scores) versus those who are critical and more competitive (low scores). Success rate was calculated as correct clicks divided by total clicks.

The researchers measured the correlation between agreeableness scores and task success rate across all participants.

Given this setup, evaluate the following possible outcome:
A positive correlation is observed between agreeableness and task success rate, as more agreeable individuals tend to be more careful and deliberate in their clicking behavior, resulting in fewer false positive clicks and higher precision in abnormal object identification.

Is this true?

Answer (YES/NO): NO